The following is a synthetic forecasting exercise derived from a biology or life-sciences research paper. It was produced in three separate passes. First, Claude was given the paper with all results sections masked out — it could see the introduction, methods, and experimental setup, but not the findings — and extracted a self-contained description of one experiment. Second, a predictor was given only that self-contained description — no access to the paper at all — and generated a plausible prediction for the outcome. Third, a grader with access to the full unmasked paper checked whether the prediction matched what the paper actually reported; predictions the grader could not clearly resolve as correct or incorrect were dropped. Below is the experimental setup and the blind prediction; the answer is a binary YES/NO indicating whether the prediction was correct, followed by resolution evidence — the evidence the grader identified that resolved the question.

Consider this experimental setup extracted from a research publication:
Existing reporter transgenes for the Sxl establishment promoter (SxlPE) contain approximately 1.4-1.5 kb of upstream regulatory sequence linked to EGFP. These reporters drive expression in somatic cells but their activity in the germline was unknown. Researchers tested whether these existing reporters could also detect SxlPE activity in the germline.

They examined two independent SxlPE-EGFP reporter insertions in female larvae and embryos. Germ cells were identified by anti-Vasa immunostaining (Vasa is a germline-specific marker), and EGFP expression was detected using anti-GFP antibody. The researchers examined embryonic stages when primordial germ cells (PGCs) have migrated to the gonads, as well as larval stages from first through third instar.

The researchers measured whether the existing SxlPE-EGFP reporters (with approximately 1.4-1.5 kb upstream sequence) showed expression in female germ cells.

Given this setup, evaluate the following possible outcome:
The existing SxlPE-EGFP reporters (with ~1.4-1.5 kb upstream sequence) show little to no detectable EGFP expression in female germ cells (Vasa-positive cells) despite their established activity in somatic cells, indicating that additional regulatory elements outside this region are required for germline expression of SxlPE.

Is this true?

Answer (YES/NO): YES